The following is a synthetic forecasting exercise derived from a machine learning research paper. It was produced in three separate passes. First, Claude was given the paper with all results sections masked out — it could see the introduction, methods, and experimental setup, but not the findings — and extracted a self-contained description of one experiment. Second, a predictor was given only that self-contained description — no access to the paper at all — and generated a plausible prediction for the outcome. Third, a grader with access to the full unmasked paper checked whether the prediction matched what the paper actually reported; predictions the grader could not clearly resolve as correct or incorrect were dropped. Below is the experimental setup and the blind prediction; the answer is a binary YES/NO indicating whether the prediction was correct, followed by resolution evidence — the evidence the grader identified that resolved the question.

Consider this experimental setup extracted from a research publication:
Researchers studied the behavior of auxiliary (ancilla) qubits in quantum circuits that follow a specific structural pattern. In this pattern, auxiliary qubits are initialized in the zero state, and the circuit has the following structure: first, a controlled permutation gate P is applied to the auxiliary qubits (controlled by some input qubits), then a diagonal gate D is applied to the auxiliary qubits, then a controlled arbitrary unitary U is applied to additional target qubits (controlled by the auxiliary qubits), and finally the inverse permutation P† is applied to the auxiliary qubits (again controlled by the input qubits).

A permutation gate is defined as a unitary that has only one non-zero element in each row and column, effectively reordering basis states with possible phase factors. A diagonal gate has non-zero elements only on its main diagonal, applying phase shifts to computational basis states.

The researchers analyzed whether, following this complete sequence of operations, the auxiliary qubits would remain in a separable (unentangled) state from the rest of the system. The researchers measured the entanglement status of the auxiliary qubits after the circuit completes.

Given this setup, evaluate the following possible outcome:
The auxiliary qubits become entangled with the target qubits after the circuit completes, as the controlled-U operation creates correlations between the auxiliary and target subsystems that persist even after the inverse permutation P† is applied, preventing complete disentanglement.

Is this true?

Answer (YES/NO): NO